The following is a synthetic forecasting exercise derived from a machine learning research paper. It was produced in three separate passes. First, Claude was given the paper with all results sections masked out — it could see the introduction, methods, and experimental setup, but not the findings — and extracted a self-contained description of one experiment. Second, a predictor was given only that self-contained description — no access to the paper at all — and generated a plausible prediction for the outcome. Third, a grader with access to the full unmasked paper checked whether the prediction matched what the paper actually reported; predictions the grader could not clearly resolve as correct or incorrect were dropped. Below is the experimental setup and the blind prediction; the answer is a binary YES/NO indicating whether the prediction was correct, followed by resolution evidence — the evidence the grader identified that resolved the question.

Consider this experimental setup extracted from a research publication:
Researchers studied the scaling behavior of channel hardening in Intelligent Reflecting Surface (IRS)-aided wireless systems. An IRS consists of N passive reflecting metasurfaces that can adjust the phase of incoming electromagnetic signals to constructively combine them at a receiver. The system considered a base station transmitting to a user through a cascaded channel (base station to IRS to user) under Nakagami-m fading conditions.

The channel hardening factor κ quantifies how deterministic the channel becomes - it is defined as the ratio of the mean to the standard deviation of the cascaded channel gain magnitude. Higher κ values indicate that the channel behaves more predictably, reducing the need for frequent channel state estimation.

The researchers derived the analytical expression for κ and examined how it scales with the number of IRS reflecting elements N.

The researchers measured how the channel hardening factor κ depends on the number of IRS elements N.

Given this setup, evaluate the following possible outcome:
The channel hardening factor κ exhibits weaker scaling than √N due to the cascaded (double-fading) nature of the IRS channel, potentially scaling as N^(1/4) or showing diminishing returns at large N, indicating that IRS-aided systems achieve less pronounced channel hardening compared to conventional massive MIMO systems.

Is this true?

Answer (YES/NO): NO